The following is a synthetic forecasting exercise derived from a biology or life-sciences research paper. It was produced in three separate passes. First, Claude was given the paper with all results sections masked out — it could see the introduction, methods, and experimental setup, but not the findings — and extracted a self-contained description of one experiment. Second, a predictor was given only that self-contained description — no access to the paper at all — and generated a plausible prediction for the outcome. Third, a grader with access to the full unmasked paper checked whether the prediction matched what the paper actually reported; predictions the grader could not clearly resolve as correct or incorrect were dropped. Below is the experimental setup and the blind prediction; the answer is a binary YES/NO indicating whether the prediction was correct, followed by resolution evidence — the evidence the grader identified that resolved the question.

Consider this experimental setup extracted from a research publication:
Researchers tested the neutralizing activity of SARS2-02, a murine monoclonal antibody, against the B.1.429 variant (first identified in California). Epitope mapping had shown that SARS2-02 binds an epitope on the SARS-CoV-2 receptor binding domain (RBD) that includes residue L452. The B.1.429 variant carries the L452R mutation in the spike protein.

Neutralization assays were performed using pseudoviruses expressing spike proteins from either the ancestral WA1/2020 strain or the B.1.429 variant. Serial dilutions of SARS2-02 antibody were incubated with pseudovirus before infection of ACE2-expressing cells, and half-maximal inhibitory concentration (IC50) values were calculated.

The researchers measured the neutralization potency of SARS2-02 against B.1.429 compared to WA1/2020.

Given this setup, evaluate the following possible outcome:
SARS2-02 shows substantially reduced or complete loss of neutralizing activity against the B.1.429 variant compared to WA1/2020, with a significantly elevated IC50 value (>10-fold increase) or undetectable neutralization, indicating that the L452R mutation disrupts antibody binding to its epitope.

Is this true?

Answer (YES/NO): YES